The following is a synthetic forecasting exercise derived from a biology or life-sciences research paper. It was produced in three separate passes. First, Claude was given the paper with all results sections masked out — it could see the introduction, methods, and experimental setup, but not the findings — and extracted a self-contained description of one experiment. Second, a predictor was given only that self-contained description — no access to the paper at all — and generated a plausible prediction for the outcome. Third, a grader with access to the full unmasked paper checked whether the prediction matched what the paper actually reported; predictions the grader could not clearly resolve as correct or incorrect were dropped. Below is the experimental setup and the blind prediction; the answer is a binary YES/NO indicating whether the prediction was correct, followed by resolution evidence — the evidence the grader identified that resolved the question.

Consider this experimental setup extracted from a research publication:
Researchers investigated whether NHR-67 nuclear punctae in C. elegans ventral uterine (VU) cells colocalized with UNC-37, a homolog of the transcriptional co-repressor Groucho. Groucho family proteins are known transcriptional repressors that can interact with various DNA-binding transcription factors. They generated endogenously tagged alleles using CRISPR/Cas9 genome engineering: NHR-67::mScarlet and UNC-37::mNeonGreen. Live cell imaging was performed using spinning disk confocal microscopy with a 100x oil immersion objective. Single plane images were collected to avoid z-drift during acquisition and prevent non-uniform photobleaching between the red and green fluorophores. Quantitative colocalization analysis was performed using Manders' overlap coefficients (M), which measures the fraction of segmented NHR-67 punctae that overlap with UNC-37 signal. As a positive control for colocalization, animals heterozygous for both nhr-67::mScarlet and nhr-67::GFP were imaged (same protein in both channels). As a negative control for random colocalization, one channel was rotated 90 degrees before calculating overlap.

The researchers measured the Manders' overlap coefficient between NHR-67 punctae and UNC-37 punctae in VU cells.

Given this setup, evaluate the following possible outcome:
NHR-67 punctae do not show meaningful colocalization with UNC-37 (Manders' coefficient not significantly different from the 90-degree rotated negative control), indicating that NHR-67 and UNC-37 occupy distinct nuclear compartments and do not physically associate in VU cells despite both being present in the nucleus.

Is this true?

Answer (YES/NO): NO